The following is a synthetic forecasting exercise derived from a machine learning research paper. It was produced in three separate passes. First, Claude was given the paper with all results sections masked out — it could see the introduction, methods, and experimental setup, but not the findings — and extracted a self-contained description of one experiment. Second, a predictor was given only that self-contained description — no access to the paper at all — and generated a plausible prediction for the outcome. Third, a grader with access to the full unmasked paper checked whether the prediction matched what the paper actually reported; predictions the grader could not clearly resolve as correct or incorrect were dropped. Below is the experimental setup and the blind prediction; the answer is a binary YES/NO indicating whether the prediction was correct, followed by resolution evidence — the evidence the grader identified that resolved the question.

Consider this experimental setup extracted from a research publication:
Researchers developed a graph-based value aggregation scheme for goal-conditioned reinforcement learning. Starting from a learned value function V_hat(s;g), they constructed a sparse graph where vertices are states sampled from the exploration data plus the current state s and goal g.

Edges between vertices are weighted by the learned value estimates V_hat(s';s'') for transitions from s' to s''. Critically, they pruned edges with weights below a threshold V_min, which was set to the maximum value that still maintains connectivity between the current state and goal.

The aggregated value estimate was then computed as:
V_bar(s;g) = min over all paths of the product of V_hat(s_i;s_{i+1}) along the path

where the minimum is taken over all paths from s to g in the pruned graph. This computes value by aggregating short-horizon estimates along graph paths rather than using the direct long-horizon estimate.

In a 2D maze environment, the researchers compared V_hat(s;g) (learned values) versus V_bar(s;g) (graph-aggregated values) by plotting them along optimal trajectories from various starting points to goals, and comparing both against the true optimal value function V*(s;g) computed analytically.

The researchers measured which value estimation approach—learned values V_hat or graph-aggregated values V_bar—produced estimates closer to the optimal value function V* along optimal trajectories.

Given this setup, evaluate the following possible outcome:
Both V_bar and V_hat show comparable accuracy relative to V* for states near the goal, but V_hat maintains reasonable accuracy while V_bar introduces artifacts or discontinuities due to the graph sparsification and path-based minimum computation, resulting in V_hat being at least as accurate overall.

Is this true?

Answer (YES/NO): NO